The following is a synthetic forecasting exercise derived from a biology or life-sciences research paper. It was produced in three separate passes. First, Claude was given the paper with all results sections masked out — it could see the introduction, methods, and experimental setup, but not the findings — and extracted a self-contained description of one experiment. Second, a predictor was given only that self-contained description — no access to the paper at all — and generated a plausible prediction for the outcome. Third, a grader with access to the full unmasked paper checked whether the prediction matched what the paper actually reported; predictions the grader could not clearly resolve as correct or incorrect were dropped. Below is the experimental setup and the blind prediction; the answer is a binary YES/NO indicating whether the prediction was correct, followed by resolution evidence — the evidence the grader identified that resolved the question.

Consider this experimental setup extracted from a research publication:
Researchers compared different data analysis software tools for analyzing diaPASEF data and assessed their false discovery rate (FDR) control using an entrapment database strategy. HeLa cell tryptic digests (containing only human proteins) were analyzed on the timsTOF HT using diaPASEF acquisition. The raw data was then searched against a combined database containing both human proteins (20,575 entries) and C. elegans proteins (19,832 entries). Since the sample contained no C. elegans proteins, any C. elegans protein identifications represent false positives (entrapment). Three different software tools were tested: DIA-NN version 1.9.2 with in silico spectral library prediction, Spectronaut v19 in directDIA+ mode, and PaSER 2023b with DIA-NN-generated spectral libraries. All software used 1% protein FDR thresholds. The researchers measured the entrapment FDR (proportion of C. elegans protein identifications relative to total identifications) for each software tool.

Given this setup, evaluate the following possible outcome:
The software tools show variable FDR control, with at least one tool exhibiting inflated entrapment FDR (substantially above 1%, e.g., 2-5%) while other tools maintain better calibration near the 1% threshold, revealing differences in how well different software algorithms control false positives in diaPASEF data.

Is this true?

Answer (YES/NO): YES